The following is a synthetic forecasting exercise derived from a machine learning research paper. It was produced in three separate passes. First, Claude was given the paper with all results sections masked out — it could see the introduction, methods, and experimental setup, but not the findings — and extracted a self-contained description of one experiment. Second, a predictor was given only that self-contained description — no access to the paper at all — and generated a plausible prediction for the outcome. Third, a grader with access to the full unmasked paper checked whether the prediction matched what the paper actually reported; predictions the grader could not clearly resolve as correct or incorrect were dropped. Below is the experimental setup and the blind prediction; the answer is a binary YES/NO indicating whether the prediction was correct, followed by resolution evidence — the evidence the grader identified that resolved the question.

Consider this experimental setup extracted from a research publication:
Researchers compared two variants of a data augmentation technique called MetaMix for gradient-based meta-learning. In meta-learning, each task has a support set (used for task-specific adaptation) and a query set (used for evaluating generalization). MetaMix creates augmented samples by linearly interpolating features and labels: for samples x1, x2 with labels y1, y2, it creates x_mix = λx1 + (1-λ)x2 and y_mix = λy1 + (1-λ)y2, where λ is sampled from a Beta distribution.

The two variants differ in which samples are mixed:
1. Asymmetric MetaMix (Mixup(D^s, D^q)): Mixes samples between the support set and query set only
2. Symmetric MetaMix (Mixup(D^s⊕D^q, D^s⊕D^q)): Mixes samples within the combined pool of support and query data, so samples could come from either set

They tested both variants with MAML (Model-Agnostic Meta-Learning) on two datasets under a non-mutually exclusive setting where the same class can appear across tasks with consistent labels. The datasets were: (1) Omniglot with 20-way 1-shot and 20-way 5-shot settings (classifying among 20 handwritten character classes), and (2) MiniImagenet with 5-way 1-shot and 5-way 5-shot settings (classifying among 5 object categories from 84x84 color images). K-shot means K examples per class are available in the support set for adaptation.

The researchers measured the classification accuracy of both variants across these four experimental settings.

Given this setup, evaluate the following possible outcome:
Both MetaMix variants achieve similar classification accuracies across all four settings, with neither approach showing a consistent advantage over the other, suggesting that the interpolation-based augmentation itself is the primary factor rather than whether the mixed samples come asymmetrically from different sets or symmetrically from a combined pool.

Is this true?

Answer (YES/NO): YES